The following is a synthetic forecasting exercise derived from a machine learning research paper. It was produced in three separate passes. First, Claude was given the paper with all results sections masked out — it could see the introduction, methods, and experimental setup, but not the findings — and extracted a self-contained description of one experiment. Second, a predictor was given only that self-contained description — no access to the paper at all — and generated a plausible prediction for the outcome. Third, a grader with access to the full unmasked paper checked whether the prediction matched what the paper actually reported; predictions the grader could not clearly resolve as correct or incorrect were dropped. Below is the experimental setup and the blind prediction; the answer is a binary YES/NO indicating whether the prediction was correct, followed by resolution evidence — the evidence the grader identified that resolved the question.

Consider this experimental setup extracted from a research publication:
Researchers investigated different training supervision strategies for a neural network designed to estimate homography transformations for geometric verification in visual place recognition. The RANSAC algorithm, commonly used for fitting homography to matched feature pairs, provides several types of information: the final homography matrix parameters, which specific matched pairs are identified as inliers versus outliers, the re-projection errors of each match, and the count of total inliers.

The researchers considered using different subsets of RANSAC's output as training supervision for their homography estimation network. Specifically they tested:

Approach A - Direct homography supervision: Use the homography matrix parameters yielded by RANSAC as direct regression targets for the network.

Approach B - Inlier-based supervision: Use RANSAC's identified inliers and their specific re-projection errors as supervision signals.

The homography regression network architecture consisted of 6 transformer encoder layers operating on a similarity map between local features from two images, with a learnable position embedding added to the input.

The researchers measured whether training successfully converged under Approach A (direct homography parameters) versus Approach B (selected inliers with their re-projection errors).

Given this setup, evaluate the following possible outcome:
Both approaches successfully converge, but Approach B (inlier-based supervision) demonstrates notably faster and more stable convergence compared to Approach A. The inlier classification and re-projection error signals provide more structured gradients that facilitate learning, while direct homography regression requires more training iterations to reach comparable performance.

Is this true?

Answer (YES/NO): NO